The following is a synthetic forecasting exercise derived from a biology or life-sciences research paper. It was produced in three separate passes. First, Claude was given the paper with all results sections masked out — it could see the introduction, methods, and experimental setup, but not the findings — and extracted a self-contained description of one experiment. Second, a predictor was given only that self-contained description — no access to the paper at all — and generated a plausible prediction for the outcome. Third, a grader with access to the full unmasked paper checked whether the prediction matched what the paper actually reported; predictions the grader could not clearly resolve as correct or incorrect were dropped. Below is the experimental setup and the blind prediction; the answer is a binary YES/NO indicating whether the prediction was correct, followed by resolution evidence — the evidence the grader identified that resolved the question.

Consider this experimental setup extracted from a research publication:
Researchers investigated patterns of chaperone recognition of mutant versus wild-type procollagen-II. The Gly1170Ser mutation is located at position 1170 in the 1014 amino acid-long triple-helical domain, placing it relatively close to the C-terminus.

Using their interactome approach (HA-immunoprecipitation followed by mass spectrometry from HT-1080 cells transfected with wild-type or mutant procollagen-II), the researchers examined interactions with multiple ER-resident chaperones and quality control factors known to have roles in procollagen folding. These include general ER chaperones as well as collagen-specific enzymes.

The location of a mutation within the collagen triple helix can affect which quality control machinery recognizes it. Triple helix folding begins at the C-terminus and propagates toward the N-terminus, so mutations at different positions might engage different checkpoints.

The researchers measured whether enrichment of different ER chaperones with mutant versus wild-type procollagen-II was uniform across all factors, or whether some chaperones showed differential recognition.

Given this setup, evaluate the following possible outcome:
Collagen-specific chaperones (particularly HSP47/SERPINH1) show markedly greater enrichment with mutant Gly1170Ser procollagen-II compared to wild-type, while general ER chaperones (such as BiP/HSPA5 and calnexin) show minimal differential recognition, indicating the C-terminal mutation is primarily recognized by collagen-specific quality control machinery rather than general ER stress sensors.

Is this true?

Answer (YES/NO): NO